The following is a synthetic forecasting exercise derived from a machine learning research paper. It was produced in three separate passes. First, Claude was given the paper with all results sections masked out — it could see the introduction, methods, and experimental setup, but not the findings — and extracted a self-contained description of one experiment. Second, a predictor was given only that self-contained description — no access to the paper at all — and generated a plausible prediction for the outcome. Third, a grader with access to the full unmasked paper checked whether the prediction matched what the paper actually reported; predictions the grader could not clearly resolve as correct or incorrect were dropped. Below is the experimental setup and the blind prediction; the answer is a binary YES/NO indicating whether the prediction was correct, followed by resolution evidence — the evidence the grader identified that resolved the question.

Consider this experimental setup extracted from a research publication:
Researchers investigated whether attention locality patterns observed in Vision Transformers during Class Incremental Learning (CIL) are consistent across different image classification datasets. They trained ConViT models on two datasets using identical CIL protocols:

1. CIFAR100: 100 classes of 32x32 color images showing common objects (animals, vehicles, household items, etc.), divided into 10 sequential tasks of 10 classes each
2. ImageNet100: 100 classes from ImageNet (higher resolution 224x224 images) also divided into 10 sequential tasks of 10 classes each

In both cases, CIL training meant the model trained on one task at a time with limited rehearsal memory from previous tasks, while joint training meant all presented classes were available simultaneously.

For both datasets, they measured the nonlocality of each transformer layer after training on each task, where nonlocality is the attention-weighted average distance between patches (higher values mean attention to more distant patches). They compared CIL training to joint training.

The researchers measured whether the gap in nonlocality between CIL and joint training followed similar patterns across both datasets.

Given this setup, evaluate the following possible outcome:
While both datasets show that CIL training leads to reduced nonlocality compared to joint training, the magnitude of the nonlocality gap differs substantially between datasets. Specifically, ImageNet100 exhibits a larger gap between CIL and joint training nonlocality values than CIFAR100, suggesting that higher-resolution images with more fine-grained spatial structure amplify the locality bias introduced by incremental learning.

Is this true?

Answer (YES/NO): NO